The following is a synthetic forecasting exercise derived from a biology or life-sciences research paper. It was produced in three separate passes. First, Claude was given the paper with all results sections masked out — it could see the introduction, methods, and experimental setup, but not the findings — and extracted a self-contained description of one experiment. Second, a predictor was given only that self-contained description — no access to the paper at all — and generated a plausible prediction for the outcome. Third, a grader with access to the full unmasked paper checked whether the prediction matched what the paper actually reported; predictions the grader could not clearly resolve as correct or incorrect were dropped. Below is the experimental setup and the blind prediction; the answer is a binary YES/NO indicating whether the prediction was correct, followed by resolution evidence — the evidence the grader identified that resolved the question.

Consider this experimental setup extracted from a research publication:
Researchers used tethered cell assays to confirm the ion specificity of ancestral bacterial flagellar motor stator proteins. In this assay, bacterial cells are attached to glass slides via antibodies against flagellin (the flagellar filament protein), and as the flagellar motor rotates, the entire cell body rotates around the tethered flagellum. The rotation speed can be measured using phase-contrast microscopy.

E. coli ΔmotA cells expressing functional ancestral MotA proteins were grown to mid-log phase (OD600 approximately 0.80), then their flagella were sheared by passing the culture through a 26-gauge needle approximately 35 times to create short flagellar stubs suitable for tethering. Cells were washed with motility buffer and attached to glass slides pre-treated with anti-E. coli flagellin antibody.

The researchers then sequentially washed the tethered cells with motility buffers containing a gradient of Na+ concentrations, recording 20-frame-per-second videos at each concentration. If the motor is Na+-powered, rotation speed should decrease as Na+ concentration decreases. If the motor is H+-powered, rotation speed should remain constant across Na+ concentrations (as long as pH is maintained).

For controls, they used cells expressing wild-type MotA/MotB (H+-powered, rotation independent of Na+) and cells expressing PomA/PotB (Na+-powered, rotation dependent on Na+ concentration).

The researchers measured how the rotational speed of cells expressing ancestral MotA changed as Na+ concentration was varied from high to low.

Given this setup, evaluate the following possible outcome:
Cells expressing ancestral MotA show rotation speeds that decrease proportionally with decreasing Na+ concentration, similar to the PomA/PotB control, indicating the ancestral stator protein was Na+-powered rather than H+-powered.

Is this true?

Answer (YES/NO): NO